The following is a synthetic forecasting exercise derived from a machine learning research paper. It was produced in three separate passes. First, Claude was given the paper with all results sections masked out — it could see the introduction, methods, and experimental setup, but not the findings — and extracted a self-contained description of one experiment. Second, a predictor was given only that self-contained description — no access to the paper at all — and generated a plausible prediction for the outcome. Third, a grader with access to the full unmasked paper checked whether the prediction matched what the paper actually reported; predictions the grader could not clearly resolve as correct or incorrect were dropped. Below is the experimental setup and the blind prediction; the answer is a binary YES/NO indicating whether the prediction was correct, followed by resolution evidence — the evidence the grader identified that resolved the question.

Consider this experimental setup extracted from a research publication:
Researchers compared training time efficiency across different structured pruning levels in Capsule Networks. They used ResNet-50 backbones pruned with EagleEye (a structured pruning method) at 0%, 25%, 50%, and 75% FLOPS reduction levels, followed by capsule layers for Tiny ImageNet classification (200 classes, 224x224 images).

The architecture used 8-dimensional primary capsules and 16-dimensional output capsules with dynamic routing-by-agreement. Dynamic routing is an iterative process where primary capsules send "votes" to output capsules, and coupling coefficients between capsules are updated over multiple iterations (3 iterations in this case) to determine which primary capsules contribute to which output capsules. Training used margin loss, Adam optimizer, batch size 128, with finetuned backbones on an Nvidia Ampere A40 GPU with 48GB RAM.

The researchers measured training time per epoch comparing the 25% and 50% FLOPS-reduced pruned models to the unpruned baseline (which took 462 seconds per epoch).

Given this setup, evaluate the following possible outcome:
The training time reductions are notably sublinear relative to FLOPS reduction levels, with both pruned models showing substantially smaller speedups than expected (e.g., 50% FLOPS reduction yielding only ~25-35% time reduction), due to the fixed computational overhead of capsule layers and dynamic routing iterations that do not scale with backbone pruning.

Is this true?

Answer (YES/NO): NO